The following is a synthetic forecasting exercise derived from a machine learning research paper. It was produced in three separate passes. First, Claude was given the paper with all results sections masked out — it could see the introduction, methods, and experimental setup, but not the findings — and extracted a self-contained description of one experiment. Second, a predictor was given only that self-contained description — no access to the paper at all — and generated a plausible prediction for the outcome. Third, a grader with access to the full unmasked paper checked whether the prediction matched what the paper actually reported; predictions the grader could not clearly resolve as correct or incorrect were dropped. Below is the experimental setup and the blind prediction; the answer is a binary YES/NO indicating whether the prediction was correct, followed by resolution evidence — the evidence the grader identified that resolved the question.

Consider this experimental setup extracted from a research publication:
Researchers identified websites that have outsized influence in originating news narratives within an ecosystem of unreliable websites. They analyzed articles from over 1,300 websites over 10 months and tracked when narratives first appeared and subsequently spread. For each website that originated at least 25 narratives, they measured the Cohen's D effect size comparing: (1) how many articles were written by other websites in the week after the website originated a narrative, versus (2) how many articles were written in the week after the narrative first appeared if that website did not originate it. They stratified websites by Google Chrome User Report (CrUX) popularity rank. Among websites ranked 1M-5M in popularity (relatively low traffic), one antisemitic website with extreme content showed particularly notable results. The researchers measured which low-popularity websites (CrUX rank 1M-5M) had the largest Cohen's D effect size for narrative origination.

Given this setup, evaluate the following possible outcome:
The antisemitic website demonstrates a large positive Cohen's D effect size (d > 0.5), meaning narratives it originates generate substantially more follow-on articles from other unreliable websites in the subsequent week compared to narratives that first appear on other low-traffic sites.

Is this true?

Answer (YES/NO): YES